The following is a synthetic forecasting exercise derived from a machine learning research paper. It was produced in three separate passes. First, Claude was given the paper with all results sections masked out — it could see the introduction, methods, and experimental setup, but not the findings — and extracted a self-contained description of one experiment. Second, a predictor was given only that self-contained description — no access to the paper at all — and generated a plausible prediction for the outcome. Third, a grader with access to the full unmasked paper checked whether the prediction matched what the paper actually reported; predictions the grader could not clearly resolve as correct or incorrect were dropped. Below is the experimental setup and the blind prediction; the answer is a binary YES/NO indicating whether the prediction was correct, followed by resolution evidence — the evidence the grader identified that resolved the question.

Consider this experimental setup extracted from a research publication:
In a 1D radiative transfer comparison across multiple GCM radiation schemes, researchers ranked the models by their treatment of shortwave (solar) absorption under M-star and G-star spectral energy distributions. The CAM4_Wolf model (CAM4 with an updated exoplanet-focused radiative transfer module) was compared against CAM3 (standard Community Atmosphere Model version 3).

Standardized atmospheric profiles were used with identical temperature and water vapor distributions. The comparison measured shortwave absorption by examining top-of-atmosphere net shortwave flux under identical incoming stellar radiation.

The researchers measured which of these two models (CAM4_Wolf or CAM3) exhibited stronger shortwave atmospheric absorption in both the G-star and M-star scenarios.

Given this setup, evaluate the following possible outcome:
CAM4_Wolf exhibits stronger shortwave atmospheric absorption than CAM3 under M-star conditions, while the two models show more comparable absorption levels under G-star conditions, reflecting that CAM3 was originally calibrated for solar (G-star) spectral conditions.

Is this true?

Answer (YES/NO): YES